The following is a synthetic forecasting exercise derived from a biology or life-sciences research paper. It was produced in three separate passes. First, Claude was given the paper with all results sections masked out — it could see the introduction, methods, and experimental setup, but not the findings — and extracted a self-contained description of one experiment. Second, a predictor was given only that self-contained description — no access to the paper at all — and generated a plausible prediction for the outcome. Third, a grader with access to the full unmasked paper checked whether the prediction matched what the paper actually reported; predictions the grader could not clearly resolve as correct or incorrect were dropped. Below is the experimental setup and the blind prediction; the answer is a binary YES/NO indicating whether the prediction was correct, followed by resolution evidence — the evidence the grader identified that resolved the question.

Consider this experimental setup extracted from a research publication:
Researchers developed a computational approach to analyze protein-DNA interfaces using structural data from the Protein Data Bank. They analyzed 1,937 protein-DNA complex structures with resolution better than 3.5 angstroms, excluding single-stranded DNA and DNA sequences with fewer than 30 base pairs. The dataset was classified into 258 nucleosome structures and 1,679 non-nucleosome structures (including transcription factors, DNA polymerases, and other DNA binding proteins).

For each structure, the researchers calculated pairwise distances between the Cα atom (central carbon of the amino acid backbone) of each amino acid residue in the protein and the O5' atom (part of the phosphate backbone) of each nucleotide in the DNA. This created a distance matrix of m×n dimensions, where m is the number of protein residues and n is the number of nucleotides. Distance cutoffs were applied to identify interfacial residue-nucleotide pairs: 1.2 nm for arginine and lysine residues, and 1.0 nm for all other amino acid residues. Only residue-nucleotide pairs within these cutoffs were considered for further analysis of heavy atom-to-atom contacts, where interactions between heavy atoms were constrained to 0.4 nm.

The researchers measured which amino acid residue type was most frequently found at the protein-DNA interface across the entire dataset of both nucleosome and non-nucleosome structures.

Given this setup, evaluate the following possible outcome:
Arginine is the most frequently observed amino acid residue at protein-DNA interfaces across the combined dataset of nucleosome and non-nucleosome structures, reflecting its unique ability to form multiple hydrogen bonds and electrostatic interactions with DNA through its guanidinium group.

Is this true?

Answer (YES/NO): YES